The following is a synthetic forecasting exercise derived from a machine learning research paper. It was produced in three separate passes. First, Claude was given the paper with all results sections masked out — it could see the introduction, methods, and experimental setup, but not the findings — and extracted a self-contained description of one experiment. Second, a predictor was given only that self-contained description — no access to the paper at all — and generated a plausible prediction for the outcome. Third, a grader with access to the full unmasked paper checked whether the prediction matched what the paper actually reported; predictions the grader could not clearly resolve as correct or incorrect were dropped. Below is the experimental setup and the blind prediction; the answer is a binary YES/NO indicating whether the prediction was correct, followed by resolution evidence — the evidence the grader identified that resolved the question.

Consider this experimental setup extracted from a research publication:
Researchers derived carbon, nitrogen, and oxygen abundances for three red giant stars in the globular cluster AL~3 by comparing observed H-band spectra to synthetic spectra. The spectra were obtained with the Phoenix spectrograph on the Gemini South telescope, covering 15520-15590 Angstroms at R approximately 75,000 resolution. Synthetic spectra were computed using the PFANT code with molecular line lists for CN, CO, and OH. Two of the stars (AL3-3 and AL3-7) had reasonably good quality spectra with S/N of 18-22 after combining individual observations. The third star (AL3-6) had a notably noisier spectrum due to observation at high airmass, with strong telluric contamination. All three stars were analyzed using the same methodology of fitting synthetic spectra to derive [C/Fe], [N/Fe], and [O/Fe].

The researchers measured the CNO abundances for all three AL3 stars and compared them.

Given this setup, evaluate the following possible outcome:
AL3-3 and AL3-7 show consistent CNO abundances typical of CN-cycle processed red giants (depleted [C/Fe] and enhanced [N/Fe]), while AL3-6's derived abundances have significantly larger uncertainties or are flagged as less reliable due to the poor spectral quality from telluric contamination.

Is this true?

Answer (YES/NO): NO